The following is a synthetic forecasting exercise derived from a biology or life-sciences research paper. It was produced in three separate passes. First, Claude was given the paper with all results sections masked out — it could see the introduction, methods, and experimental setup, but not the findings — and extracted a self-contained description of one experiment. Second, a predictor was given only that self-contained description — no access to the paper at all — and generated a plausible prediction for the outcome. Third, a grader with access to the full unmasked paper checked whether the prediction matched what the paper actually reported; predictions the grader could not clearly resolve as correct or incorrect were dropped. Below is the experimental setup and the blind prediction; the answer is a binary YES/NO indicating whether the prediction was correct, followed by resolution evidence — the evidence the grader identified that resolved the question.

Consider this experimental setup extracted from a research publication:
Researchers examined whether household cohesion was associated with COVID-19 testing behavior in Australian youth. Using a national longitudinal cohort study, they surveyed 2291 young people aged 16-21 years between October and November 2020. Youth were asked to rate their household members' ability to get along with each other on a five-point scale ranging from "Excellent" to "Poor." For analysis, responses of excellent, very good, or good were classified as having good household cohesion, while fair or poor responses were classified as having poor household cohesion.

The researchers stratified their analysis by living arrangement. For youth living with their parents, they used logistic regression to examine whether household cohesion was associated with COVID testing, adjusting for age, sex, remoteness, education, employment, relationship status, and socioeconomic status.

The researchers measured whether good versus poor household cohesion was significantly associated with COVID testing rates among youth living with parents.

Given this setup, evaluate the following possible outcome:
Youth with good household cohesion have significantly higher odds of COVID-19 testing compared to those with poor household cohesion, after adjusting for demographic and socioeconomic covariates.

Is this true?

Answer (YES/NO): NO